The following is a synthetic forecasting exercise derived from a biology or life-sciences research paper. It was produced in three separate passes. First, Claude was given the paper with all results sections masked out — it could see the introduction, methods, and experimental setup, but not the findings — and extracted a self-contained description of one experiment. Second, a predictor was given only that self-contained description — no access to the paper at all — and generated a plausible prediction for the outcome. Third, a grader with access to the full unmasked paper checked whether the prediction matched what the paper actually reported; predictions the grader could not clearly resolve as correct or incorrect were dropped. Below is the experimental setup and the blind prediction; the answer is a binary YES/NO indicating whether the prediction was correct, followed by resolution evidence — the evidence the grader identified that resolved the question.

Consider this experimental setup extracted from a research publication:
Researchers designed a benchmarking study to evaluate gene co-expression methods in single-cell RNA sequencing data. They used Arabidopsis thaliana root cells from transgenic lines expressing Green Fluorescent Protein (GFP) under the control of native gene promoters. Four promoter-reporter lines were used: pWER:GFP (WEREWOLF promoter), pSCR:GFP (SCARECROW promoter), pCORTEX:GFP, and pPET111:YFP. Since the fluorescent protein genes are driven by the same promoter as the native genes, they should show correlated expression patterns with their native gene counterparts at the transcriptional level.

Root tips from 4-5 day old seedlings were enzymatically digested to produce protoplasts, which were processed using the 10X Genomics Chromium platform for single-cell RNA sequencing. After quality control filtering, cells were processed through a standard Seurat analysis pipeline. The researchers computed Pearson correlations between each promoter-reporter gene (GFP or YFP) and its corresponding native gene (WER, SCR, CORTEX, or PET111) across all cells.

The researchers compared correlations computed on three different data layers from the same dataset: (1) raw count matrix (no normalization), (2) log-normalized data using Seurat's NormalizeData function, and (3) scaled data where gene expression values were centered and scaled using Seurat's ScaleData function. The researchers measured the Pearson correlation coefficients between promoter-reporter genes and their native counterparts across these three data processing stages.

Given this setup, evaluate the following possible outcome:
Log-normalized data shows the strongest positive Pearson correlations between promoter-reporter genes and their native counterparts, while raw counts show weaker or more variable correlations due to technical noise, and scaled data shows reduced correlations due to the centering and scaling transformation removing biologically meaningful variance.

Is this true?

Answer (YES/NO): NO